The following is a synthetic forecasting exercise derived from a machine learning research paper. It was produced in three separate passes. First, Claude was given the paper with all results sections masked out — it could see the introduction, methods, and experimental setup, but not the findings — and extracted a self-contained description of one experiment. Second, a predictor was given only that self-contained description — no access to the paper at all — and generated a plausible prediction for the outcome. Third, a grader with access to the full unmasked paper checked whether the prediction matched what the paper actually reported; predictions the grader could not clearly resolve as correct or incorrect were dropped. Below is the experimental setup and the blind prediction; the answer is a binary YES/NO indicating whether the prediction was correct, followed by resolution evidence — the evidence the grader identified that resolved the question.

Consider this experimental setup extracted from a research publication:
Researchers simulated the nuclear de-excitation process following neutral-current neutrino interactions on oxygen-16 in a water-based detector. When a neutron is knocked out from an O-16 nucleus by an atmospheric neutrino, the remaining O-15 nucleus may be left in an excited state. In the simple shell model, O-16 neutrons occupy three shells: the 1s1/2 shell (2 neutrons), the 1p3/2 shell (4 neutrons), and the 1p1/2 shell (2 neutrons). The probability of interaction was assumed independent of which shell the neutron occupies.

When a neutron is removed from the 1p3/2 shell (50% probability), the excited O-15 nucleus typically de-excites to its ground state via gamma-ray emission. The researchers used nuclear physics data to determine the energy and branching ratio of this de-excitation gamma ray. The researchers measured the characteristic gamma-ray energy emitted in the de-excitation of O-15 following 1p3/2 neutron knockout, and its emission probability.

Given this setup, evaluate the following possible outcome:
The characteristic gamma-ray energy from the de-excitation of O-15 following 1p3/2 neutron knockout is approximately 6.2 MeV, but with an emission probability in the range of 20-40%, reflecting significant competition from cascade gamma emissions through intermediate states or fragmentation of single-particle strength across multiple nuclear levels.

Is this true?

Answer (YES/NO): NO